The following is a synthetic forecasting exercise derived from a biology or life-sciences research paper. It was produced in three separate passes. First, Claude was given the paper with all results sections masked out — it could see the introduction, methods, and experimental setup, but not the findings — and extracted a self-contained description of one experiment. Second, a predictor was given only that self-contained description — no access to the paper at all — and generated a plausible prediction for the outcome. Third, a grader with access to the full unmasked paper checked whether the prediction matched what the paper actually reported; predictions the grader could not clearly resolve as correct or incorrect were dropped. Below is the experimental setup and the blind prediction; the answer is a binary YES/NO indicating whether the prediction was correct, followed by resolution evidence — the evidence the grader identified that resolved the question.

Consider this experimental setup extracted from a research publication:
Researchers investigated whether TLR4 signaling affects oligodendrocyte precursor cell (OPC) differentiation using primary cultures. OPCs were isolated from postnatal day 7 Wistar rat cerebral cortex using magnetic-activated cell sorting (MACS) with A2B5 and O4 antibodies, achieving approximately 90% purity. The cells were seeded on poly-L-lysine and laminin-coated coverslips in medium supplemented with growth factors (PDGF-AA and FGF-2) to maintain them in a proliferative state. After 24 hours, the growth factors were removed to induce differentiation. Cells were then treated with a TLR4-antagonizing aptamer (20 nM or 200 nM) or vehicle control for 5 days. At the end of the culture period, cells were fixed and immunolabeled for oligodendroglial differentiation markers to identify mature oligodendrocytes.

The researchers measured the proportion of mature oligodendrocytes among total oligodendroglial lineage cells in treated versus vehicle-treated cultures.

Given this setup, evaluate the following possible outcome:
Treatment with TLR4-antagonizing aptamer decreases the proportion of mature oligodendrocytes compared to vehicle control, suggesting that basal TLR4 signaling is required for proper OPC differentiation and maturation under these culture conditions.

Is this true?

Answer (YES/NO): NO